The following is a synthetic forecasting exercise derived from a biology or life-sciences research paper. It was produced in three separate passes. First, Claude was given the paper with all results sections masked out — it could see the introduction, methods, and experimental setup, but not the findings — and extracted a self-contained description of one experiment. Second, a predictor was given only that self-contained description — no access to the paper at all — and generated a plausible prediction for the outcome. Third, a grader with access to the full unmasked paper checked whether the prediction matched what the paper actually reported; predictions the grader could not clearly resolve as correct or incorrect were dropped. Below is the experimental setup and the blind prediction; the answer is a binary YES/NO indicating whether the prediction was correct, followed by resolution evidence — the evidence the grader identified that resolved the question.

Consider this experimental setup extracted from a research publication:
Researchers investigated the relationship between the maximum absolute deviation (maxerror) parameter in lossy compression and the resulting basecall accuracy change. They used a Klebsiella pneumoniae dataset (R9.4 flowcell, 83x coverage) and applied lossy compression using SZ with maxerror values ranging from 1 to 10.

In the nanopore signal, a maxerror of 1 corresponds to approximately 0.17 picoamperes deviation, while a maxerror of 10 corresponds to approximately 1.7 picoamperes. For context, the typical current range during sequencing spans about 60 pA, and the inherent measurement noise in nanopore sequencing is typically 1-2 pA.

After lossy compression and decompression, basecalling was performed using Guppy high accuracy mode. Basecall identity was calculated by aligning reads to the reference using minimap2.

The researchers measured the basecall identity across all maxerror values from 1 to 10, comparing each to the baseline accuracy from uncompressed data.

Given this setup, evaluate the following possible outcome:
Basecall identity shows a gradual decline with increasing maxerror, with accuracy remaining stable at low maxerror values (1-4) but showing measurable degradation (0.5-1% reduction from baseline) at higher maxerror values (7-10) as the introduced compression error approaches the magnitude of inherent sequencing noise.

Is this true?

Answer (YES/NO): NO